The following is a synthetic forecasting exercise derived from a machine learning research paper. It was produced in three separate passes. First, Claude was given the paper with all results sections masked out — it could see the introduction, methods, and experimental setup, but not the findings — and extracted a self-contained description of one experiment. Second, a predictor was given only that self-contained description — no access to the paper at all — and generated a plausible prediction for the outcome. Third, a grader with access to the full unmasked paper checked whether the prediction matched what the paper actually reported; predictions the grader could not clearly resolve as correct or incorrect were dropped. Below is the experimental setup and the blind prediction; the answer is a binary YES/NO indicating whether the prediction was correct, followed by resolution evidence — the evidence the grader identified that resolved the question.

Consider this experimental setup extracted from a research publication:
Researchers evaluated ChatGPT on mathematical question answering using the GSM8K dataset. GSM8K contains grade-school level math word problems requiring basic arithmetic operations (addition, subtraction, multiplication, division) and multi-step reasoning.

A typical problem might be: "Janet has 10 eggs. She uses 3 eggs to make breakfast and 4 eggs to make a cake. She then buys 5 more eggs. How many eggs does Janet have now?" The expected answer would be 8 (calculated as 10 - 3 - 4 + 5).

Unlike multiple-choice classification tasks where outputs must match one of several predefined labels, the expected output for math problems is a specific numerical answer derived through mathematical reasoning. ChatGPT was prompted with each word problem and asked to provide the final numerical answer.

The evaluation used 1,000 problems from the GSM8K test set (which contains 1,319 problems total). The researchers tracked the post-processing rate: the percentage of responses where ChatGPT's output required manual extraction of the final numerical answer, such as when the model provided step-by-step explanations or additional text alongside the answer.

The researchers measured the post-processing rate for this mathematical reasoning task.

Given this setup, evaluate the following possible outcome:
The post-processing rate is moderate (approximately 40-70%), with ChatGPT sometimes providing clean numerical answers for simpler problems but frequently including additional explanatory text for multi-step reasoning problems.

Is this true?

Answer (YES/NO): NO